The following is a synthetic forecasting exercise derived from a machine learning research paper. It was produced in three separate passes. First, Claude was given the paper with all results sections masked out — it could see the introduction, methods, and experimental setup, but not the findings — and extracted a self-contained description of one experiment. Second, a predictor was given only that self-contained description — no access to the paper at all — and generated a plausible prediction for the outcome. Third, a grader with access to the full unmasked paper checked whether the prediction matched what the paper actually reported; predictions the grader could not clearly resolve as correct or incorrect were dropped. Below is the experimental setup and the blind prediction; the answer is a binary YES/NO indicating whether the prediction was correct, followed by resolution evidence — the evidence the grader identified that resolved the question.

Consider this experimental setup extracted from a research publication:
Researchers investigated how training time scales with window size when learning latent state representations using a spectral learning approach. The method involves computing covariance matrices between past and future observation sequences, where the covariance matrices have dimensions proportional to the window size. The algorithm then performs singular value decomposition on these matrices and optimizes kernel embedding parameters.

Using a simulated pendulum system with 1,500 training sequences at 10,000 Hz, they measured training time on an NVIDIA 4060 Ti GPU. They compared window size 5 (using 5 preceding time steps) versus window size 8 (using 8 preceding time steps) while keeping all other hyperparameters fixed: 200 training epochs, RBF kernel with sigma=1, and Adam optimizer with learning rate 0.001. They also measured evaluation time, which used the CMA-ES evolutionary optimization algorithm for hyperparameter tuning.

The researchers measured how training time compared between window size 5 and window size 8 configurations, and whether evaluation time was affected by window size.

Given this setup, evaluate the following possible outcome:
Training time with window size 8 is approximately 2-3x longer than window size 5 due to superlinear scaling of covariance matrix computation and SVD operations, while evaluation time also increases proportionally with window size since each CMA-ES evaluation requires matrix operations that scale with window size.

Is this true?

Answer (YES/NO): NO